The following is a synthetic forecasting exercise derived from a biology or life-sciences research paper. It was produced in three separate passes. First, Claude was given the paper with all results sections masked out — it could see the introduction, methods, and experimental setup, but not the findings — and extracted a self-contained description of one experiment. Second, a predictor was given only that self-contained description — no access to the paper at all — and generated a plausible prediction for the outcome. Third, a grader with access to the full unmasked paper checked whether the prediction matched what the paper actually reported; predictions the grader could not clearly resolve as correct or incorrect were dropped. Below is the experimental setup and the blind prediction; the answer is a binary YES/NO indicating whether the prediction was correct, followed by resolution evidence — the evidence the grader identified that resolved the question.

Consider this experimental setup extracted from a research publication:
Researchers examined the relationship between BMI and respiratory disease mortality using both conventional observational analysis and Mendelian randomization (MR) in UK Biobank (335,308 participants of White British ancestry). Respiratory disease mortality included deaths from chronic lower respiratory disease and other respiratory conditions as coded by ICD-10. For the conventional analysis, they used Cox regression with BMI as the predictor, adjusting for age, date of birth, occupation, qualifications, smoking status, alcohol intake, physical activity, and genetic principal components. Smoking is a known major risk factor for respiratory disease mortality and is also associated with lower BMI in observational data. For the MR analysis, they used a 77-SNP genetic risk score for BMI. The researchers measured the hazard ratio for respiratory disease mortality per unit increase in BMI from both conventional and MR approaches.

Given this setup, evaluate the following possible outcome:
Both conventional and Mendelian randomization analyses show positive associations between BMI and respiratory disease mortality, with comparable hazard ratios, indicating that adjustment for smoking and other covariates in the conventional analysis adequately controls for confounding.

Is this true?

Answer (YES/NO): NO